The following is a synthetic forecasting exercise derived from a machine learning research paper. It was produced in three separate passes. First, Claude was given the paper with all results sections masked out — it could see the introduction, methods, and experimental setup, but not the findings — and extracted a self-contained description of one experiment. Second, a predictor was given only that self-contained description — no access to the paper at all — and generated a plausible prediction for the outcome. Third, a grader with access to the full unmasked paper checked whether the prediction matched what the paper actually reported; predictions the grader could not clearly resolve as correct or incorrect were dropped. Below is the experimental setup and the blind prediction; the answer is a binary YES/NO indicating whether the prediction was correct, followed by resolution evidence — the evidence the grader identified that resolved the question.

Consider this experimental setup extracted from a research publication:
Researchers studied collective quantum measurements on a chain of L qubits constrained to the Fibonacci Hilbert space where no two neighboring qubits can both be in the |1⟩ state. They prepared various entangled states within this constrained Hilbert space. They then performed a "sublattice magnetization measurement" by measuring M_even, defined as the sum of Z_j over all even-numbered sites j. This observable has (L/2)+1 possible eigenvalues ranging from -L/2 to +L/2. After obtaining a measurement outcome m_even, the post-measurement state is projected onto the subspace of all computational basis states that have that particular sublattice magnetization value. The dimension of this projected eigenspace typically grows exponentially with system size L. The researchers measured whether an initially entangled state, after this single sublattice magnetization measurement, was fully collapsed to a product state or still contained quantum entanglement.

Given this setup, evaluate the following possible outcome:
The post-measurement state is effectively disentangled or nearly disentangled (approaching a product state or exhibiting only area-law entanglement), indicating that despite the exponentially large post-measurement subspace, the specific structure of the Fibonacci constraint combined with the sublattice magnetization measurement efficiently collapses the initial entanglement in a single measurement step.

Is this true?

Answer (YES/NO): NO